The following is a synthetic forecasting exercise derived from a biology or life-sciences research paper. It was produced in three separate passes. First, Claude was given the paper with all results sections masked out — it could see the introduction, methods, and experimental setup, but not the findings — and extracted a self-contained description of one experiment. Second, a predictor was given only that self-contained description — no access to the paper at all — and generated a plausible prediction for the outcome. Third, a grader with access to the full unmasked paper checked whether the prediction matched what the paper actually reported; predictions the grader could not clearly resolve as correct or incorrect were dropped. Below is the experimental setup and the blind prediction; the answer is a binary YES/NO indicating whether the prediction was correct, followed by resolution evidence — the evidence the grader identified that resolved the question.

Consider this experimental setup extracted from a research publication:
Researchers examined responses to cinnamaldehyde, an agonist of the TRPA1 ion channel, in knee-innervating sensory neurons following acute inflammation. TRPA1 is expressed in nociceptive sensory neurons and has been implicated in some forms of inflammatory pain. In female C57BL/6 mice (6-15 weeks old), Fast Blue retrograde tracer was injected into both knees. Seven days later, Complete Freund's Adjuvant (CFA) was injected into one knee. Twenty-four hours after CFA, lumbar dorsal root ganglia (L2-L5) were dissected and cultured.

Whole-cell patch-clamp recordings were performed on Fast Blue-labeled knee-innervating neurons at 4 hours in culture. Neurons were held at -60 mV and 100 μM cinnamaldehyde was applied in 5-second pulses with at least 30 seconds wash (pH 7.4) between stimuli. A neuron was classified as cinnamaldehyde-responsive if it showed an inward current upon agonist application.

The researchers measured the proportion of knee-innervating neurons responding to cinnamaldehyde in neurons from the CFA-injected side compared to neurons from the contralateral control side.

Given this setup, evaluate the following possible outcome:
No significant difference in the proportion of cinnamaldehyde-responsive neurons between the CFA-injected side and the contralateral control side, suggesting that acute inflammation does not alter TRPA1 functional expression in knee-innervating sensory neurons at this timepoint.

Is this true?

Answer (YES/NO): YES